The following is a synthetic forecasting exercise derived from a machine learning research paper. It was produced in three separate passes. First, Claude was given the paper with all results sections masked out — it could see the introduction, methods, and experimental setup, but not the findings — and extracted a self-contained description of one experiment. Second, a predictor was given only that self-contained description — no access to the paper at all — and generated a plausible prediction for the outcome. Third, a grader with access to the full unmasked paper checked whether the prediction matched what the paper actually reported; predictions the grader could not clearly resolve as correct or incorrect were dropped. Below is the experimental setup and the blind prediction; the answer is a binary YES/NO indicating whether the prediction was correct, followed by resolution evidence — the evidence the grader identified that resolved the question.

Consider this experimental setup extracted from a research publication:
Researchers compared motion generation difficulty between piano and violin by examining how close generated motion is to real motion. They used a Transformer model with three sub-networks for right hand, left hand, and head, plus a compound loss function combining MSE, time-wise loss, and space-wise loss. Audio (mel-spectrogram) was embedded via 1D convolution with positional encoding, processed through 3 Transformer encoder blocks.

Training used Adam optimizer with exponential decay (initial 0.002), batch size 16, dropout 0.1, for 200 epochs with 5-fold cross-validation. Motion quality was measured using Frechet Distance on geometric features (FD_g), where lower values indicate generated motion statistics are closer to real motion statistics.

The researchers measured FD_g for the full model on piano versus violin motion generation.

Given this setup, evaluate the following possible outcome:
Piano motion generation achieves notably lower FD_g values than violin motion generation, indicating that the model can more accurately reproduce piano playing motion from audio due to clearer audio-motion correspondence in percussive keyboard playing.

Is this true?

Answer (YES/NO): YES